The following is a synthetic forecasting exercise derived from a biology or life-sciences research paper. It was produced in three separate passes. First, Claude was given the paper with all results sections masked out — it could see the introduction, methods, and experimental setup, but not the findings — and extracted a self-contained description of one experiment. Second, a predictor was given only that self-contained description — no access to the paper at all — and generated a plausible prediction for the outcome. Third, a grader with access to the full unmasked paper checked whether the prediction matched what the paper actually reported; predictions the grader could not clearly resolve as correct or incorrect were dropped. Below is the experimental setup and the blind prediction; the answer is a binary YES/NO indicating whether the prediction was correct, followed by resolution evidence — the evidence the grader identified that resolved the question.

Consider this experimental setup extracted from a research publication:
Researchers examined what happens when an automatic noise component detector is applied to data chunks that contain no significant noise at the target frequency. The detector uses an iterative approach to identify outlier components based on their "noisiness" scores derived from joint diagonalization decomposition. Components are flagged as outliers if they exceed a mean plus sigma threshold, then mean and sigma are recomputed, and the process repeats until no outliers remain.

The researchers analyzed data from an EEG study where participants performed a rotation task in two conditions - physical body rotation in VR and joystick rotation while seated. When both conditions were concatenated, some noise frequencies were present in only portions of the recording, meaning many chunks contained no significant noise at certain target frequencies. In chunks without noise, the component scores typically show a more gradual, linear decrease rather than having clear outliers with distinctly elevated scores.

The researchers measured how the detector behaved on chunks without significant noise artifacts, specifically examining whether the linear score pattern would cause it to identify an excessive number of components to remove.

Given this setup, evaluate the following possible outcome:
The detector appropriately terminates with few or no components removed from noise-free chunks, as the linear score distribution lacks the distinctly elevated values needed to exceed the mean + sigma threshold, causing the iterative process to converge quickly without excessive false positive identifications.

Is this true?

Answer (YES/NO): NO